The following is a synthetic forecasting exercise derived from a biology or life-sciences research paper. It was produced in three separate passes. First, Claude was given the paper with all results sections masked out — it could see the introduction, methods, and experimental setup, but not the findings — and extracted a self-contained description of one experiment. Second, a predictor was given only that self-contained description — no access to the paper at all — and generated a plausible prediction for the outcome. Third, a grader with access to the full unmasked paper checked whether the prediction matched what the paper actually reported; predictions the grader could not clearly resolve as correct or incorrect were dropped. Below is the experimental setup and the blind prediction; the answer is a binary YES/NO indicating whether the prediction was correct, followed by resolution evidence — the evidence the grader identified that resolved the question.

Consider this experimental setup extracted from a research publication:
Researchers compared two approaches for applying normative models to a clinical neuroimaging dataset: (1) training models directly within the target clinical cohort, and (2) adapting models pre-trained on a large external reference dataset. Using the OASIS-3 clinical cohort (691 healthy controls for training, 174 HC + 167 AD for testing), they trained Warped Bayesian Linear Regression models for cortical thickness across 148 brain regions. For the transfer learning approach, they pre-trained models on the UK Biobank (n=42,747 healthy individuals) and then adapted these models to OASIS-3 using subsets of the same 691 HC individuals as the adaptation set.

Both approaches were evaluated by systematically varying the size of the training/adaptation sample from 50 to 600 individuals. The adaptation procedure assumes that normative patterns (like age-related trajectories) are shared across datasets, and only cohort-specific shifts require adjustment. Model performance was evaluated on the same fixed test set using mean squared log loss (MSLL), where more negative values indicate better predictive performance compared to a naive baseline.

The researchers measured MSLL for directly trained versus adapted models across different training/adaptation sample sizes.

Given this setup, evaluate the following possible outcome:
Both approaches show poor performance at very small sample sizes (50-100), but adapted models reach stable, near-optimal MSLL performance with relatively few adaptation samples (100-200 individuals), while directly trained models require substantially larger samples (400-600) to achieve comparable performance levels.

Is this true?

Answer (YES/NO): NO